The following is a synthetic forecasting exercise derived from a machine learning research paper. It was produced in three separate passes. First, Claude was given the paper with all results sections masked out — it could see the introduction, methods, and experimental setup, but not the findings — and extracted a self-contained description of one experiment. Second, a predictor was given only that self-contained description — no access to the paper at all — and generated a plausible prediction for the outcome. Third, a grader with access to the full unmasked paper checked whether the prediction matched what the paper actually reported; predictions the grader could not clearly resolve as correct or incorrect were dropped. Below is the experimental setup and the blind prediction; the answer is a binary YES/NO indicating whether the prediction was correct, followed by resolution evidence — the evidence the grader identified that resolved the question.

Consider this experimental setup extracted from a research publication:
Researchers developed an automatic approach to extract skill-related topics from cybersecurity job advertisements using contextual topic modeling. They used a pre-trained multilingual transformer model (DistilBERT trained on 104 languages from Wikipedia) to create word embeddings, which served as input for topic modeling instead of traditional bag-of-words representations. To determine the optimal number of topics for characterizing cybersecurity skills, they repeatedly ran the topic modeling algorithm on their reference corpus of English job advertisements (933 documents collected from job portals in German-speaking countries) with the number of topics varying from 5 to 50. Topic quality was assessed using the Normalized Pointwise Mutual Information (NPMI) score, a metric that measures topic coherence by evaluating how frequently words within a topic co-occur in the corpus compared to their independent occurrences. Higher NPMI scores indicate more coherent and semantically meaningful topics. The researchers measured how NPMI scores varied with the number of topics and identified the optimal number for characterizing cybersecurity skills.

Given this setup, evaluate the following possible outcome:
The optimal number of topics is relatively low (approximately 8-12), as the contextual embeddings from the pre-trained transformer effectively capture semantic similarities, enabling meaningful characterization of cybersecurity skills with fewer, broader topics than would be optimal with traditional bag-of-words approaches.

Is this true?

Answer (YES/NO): NO